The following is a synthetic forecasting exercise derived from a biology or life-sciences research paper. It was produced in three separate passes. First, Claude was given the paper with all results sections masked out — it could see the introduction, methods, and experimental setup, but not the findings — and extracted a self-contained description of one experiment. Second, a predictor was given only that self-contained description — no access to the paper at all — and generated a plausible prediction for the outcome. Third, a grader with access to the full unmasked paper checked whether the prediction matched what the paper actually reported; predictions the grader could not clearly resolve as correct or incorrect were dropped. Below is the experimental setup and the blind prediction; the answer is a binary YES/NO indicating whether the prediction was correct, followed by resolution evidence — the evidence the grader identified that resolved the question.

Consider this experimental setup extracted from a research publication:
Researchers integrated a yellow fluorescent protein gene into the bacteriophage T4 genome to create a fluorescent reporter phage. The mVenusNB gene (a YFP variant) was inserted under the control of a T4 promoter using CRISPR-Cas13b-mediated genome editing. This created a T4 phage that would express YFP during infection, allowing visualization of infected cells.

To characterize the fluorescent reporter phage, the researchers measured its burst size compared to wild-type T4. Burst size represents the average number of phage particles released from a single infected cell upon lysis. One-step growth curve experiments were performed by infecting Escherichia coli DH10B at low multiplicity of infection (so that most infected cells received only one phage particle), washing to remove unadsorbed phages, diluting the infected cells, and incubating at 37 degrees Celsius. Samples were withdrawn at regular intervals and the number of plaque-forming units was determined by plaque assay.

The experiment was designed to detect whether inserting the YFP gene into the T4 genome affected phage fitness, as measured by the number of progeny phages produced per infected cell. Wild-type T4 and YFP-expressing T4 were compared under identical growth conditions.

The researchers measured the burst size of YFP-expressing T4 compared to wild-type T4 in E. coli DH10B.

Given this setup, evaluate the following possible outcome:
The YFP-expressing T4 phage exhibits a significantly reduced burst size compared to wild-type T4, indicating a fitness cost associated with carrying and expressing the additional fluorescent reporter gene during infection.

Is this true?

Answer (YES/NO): NO